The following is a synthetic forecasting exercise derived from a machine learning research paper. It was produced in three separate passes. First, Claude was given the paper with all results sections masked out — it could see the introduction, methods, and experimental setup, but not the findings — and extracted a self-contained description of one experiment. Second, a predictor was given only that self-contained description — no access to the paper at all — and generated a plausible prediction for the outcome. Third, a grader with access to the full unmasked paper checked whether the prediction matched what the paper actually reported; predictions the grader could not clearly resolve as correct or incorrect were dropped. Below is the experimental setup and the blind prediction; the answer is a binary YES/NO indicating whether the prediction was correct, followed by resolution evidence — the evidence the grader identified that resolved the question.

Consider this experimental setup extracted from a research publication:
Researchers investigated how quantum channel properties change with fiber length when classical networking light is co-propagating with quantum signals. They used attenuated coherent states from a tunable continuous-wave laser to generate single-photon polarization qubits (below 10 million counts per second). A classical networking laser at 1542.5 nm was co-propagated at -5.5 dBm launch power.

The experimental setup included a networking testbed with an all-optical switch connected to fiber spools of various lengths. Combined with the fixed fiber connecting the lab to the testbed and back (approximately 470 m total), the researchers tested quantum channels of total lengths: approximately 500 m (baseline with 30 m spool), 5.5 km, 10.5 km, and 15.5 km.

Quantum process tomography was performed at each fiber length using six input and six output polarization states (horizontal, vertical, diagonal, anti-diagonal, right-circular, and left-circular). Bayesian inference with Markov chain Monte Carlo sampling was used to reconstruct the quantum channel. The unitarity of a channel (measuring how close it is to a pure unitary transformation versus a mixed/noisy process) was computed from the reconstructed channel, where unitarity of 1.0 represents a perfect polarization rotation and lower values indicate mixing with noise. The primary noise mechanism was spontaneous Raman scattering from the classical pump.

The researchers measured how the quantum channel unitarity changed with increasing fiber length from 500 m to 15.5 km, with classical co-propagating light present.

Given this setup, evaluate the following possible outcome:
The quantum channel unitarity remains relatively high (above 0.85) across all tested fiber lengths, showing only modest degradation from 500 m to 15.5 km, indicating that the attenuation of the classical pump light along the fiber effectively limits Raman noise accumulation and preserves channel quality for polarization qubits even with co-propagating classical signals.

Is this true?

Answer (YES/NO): NO